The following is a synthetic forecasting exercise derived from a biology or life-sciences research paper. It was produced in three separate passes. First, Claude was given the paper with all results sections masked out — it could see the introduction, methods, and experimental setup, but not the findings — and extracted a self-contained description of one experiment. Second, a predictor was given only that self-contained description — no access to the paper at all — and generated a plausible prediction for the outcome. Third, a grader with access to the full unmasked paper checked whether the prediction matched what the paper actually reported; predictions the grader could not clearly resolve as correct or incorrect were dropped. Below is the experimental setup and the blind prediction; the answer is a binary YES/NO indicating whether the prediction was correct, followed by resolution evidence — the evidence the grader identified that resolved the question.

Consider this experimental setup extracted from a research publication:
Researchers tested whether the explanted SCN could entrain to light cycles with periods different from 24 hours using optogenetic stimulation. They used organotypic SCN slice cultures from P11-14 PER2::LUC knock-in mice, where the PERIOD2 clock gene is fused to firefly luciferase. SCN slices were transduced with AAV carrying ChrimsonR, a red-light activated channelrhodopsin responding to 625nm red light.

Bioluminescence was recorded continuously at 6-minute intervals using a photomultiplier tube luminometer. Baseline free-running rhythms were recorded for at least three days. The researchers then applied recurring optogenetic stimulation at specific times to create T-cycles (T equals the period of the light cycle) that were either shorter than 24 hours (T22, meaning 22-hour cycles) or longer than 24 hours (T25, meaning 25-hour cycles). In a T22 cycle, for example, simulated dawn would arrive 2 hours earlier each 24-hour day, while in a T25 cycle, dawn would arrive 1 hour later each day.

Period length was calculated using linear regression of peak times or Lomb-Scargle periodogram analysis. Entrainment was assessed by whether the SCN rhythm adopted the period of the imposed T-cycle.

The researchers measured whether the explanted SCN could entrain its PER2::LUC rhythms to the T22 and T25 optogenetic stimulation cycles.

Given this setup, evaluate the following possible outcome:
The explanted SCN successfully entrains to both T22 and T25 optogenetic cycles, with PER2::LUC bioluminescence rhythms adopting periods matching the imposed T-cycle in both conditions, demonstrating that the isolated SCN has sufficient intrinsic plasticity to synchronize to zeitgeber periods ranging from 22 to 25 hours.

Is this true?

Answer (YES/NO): YES